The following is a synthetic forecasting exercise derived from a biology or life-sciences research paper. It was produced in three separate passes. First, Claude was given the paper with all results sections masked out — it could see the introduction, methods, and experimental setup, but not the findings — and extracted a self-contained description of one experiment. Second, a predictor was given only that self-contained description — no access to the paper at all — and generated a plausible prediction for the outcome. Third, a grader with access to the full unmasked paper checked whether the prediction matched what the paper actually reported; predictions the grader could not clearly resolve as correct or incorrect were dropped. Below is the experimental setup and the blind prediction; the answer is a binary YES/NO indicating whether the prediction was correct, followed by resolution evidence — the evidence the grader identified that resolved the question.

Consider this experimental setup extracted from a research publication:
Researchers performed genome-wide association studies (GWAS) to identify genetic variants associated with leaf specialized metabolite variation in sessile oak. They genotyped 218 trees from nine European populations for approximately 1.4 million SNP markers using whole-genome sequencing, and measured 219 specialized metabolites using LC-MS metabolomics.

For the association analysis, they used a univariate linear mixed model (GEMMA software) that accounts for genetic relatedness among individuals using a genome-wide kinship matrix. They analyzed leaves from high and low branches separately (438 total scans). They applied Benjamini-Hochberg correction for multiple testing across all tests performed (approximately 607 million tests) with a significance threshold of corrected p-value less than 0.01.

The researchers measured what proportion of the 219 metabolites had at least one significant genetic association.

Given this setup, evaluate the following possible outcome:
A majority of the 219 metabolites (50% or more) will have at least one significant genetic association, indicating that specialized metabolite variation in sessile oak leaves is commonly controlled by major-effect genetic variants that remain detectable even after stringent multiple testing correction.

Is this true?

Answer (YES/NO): YES